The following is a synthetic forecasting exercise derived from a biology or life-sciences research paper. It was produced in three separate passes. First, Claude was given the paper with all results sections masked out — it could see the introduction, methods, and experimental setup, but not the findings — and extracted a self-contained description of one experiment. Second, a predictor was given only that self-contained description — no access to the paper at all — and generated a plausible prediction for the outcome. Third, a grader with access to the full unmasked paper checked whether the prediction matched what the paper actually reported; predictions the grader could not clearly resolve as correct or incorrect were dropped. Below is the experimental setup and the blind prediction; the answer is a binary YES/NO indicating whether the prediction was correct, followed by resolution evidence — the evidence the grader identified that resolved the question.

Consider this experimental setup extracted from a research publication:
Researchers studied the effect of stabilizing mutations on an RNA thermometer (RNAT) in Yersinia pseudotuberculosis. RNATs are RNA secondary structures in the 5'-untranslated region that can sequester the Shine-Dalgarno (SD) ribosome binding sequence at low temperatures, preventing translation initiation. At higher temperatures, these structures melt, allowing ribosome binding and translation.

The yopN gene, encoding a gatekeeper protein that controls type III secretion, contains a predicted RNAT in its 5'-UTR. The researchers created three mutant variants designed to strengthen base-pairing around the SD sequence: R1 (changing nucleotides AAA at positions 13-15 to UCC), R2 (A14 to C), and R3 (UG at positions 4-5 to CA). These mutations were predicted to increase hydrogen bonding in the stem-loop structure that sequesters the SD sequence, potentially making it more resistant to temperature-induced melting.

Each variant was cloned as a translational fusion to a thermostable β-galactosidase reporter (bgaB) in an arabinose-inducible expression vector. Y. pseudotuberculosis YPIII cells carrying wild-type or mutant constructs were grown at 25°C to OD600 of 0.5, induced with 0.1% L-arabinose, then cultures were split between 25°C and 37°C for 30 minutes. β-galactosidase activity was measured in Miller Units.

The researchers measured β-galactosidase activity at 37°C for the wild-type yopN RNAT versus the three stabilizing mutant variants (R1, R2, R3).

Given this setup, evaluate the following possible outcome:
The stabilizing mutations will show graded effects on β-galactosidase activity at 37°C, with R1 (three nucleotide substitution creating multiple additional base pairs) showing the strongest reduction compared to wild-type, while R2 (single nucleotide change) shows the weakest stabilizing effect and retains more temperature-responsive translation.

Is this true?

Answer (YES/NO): YES